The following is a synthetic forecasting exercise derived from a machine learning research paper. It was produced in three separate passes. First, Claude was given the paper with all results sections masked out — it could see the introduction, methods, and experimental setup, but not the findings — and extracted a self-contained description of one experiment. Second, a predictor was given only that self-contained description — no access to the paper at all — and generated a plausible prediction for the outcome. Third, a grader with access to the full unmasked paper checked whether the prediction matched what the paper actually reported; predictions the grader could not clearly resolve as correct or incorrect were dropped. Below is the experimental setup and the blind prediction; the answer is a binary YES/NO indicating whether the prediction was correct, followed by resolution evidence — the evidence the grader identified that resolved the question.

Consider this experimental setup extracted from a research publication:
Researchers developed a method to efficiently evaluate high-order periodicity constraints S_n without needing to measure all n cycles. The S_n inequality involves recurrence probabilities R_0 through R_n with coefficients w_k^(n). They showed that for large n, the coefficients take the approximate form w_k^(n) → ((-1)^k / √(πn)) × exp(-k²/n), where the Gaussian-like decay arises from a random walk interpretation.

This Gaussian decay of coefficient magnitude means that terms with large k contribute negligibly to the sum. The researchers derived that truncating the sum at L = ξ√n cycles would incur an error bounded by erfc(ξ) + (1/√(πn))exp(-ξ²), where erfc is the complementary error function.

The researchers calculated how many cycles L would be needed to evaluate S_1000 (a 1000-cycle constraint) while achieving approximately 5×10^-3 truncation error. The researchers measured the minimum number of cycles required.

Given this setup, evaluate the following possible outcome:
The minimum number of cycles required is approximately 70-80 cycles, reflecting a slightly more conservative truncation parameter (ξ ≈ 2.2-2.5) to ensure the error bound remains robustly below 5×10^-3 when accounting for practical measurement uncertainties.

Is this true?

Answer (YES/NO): NO